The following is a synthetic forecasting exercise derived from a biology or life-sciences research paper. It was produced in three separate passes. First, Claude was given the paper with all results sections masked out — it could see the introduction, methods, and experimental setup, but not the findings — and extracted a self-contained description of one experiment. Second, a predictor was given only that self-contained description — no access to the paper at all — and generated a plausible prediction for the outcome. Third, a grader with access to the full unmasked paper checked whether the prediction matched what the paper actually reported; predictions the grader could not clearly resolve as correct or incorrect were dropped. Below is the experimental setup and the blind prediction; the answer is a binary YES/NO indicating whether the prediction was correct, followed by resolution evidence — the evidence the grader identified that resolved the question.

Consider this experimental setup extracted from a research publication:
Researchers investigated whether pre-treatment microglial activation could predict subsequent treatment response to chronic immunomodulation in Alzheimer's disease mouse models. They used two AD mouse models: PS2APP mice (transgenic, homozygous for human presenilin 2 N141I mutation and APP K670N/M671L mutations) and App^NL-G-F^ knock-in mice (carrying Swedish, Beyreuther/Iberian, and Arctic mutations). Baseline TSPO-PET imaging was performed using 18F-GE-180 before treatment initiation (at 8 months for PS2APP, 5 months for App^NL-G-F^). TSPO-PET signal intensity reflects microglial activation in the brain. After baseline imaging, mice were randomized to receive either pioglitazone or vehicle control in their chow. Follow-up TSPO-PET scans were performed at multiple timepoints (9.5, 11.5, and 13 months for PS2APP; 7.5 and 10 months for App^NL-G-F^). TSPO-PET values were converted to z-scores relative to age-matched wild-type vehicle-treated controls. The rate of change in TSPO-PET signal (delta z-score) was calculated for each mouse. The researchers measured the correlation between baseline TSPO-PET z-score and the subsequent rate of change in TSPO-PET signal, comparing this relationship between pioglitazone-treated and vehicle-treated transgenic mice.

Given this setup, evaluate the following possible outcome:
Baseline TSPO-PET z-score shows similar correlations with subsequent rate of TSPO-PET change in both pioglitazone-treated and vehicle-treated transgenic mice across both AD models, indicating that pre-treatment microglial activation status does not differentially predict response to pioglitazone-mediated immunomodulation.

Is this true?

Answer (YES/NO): NO